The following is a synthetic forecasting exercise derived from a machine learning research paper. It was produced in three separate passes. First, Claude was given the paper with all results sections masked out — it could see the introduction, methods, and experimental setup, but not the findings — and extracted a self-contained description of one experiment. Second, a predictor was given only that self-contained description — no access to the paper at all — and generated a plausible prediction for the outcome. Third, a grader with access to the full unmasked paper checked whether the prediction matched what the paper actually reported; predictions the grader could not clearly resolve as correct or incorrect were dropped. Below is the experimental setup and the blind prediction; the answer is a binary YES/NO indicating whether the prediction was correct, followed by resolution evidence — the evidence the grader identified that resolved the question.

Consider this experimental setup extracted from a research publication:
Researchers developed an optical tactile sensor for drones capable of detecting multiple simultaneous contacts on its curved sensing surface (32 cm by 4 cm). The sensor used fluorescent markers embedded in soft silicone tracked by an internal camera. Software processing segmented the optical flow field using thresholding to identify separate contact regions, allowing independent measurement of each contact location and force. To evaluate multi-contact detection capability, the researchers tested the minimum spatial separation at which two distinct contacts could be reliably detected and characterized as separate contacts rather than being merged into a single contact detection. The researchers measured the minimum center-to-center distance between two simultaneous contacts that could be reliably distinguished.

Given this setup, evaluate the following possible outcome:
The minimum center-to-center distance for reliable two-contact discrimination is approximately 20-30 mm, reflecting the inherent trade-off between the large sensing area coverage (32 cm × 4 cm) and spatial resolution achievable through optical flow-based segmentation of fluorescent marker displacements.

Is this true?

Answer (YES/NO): NO